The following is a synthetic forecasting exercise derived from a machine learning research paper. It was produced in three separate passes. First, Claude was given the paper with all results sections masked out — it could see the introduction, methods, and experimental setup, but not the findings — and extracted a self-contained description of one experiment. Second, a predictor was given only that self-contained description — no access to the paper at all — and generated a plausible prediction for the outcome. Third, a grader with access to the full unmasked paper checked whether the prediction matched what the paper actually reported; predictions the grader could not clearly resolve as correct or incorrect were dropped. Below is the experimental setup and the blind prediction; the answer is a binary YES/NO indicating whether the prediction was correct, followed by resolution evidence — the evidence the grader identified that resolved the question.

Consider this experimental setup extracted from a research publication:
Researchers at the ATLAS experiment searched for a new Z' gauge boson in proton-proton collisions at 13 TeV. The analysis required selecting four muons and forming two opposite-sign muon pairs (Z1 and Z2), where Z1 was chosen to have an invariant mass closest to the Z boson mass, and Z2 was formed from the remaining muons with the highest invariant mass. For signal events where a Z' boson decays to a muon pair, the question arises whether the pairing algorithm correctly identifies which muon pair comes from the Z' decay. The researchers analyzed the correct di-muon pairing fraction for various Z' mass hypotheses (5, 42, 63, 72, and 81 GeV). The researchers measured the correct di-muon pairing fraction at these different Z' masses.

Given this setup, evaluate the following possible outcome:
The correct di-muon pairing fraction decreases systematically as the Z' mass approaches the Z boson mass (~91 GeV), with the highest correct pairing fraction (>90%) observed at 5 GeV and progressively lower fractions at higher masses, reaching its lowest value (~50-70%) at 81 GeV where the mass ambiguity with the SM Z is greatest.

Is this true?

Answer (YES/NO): NO